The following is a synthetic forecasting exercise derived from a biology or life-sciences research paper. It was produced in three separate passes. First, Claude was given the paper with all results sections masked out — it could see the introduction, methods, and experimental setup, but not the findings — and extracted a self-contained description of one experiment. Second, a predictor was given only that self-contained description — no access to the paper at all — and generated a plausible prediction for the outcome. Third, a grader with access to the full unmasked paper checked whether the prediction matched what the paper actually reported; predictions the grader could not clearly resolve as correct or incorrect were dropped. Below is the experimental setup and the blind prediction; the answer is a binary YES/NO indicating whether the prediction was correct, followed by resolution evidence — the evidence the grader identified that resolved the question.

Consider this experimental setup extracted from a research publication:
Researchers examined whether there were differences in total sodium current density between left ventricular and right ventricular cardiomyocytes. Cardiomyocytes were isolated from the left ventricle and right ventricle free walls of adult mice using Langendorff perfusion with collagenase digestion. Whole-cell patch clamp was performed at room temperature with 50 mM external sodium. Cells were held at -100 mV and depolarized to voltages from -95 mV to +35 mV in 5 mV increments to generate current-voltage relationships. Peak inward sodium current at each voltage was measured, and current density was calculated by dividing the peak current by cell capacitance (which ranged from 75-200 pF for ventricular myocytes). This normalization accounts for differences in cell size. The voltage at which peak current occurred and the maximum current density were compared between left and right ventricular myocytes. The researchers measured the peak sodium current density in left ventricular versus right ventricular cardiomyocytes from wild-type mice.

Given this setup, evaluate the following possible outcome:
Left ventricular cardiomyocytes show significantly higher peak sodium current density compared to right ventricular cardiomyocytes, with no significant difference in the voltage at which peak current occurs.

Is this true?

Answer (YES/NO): NO